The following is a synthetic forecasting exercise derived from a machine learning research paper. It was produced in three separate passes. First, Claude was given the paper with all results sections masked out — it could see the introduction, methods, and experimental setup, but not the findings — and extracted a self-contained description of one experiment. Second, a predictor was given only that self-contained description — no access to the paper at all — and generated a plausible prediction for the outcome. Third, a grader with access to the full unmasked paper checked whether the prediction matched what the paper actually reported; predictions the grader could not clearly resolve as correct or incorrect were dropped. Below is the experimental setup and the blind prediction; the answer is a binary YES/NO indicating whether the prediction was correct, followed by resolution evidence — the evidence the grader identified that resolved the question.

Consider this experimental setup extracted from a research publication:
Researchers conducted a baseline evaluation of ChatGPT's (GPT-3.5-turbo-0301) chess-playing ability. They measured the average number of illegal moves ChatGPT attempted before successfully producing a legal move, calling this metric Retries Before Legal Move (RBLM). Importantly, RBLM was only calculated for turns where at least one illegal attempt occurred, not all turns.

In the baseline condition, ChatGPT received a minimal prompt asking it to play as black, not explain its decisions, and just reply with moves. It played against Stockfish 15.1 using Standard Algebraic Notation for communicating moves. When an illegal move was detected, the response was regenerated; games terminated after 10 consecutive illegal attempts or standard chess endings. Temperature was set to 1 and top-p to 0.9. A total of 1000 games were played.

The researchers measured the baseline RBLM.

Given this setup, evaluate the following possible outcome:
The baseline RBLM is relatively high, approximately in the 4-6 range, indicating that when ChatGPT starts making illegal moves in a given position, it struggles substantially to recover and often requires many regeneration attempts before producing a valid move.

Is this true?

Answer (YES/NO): NO